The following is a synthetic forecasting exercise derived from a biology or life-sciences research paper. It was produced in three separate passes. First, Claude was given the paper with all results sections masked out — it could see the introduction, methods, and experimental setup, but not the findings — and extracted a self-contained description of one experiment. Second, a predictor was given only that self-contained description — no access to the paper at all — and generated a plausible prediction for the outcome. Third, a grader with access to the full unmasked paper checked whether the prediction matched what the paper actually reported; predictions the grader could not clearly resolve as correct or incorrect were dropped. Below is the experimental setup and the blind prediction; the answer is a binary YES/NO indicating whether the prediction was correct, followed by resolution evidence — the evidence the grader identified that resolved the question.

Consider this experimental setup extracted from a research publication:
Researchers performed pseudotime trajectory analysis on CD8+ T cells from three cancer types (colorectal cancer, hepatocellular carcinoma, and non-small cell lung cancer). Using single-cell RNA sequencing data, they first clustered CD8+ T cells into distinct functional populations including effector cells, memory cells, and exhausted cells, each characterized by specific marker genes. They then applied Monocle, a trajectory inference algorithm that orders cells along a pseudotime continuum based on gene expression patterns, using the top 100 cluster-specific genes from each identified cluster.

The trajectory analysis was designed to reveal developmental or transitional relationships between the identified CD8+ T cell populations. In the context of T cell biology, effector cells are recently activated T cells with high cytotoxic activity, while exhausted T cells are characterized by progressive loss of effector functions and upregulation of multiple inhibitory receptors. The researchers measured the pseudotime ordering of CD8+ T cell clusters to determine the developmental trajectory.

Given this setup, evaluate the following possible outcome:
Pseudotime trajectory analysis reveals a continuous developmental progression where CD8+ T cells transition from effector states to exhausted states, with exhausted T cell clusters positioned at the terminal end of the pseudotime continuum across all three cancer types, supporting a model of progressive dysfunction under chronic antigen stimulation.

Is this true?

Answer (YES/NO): YES